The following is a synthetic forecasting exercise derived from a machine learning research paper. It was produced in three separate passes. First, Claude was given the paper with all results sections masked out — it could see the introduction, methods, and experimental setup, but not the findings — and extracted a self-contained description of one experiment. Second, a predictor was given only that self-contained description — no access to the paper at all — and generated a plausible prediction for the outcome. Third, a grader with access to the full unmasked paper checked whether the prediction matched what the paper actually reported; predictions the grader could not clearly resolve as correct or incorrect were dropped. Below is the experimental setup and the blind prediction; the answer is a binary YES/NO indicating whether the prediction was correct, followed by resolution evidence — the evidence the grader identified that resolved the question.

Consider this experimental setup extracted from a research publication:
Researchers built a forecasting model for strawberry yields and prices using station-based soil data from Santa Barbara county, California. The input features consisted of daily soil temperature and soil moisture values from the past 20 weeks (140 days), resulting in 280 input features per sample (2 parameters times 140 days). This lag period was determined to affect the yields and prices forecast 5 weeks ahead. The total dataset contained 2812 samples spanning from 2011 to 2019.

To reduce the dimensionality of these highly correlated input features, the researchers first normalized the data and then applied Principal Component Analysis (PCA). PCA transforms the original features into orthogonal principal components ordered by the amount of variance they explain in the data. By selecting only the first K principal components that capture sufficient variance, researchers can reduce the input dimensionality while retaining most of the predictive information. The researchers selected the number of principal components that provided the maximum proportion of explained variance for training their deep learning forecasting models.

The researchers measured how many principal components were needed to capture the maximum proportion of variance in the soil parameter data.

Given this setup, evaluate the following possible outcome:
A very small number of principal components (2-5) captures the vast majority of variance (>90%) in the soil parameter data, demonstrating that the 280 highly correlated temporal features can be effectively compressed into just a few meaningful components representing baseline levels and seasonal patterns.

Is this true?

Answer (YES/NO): NO